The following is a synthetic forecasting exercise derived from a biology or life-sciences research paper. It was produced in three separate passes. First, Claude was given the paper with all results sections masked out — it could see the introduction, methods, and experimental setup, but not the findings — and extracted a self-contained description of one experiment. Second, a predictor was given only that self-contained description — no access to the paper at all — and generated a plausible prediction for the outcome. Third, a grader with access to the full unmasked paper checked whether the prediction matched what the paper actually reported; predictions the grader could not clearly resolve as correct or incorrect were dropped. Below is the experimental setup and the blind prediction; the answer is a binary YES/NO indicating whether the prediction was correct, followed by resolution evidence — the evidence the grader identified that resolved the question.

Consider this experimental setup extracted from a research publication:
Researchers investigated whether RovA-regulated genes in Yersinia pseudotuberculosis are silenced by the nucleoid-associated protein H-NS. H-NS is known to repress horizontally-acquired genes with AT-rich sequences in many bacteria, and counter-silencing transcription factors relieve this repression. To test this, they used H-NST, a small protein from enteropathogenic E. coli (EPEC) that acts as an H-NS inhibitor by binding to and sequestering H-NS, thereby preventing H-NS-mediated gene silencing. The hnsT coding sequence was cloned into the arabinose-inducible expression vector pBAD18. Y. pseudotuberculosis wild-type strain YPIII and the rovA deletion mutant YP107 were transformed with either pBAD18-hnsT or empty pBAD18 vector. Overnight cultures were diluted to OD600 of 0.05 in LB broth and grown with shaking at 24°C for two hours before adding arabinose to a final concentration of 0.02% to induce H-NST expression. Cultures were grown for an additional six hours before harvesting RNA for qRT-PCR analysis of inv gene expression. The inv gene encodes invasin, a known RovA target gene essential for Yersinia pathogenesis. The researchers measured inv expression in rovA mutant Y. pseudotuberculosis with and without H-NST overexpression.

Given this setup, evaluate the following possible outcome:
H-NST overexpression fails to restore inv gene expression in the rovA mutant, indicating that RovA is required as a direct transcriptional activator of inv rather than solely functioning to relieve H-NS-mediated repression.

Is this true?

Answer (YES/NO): NO